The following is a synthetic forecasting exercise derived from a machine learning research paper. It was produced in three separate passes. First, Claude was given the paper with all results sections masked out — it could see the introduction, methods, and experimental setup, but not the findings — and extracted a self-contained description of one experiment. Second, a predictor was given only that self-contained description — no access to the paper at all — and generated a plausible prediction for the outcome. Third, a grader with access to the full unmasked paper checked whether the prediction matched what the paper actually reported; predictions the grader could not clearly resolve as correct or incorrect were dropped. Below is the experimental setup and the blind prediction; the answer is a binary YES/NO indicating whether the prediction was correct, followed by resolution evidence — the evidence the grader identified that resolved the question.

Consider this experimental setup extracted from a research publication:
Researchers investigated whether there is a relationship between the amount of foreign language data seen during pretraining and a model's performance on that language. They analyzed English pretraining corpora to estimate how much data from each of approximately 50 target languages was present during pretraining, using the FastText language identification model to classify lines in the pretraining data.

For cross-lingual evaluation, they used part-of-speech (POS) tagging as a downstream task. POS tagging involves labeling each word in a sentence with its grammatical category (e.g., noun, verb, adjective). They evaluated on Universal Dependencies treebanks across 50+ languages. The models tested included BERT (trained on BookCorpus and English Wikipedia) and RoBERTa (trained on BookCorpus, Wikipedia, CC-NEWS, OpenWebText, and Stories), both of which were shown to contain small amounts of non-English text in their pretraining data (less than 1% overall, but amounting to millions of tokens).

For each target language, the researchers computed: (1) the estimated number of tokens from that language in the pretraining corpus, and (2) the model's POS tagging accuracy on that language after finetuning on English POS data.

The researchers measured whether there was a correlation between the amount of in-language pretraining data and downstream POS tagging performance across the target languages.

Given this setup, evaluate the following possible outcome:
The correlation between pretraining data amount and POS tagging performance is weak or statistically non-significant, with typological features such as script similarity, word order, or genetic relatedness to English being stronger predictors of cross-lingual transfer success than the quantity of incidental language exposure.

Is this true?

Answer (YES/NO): NO